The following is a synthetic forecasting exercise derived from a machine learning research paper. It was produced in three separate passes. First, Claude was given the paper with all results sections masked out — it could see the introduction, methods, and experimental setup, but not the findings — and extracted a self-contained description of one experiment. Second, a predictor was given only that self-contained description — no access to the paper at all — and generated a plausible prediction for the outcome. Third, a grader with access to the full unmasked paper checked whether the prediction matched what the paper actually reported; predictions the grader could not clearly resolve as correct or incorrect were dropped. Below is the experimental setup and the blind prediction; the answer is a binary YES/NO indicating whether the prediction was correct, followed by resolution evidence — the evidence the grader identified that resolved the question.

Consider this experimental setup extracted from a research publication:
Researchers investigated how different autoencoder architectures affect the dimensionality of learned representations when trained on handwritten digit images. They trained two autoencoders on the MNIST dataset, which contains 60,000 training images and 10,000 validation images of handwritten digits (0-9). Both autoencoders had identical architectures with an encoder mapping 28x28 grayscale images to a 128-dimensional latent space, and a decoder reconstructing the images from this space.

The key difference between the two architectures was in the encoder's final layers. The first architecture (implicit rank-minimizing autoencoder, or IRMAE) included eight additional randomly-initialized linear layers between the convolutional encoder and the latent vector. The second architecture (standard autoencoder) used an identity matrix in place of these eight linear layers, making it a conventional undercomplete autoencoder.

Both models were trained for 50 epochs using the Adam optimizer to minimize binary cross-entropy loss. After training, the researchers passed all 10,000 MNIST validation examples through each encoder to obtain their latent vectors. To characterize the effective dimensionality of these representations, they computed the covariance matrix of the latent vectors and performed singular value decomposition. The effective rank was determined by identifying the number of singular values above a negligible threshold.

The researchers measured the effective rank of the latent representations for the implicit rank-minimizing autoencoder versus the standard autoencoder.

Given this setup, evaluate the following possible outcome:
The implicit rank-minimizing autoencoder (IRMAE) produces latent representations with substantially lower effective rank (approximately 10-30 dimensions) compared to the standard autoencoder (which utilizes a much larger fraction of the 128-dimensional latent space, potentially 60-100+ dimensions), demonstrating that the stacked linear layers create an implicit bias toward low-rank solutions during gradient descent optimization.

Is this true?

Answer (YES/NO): YES